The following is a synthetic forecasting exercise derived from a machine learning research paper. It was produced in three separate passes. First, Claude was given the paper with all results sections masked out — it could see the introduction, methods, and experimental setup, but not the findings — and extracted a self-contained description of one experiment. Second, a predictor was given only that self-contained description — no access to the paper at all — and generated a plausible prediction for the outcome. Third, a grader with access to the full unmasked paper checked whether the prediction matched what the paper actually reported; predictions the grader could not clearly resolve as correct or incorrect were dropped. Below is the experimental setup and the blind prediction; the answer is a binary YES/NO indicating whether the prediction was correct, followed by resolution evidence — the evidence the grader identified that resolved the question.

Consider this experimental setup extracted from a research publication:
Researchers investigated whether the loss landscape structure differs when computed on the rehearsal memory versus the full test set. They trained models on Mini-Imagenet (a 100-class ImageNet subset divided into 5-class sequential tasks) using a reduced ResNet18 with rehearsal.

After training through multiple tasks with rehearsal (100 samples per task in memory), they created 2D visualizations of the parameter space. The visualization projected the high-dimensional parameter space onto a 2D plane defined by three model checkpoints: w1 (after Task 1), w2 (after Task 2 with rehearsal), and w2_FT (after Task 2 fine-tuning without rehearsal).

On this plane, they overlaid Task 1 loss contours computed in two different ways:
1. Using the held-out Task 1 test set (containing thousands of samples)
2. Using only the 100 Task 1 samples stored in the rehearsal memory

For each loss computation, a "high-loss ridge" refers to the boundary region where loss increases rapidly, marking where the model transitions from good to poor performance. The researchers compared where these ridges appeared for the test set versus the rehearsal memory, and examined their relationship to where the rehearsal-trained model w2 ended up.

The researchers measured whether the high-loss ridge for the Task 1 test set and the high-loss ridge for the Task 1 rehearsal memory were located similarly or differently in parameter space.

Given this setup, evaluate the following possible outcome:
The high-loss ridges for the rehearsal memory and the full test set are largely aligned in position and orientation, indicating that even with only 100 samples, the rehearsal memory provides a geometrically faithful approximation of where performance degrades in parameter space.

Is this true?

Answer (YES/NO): NO